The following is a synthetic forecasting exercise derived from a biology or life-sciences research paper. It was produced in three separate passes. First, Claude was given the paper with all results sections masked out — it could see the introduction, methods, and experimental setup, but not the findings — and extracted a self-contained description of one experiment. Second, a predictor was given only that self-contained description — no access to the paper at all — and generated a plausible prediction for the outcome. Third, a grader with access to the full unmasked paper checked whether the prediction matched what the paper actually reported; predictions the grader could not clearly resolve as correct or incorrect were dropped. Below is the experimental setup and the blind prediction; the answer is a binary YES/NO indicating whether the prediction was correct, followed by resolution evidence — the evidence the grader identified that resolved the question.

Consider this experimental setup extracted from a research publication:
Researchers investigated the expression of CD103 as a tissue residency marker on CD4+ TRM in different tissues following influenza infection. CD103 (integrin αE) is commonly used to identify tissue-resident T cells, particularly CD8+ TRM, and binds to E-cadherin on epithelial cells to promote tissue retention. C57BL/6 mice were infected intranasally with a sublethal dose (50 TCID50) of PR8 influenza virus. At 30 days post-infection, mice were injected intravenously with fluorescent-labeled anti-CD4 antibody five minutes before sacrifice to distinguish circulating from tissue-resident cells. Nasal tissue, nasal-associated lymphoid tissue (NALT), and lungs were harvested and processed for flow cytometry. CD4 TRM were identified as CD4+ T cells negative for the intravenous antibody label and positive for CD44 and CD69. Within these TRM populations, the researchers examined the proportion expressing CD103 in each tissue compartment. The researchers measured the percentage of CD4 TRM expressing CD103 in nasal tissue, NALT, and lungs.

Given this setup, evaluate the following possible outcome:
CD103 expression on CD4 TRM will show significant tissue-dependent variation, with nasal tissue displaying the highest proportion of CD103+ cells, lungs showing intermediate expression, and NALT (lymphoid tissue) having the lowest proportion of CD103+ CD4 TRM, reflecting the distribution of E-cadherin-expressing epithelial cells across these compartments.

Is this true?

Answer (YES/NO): NO